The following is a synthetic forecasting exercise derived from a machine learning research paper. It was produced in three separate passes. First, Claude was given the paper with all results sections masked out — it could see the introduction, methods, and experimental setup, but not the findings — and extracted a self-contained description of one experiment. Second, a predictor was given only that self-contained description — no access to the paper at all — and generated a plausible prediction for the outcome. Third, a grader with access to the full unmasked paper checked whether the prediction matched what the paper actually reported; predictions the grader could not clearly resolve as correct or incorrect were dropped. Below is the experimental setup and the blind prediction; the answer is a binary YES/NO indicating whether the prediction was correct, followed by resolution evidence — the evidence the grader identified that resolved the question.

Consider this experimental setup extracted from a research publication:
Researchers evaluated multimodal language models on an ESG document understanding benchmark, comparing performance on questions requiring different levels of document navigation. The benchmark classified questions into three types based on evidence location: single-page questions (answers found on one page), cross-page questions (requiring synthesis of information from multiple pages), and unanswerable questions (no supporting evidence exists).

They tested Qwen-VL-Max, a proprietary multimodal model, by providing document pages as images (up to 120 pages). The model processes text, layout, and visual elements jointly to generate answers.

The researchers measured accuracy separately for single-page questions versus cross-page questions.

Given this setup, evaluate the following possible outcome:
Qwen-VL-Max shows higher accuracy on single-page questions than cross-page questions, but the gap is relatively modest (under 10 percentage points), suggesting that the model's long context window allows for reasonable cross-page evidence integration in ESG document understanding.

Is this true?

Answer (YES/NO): NO